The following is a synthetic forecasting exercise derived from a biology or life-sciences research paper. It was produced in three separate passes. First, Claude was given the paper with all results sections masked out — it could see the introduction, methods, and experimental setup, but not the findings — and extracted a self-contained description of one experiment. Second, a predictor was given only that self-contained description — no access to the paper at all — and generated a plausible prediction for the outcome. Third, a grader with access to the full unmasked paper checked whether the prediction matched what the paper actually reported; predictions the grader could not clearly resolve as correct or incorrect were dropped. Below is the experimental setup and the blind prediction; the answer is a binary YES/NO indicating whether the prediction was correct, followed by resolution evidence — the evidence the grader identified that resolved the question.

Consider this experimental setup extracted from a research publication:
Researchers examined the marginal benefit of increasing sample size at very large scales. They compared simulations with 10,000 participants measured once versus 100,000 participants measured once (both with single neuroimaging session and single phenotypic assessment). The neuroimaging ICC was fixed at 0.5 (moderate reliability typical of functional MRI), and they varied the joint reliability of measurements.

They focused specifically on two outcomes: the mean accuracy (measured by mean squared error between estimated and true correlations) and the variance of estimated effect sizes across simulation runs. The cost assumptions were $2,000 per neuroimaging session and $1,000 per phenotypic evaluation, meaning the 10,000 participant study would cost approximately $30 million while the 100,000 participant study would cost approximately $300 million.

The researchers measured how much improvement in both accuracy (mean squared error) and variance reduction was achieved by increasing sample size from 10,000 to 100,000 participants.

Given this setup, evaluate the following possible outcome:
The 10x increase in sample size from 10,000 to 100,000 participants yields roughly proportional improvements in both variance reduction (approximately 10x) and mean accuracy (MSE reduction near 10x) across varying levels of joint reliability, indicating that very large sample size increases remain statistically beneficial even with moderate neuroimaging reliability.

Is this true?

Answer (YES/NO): NO